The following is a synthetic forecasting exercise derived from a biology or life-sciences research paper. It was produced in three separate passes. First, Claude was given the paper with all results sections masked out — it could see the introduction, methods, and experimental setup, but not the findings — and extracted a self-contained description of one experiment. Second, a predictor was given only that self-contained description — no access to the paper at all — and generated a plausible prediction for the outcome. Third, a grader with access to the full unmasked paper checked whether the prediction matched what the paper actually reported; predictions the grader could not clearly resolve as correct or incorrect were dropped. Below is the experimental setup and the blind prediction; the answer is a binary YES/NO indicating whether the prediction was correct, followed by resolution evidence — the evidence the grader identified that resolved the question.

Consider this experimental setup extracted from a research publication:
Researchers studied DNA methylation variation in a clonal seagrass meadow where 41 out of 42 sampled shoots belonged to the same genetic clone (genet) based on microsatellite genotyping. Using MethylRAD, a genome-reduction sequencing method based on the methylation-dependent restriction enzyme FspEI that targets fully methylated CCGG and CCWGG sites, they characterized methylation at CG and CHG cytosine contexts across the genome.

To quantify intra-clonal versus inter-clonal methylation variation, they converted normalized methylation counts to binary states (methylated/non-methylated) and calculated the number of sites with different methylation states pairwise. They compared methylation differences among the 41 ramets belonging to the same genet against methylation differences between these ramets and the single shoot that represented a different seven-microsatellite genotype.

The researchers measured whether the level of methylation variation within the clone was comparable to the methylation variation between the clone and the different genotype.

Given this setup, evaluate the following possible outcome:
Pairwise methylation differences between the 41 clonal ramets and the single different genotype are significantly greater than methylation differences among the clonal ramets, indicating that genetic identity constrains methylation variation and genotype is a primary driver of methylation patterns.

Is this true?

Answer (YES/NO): NO